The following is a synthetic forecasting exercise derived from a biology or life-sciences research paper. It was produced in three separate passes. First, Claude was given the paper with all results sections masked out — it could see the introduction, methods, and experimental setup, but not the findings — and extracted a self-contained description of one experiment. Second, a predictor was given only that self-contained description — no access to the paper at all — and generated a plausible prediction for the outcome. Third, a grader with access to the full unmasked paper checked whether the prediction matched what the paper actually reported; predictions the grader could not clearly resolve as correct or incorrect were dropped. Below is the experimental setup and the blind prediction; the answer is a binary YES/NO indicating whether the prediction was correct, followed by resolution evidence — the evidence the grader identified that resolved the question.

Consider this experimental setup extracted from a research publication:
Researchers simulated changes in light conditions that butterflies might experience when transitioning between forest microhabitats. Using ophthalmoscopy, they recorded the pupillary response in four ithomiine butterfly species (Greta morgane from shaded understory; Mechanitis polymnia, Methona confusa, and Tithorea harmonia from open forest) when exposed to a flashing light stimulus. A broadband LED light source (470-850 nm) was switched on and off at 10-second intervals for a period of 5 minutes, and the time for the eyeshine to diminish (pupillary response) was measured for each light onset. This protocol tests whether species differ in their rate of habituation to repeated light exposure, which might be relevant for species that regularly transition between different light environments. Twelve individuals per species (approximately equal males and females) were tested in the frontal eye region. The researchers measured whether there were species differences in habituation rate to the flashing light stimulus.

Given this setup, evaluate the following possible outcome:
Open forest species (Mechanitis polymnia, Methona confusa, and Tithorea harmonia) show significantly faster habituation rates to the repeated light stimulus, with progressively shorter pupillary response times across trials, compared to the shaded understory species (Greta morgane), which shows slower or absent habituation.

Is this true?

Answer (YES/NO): NO